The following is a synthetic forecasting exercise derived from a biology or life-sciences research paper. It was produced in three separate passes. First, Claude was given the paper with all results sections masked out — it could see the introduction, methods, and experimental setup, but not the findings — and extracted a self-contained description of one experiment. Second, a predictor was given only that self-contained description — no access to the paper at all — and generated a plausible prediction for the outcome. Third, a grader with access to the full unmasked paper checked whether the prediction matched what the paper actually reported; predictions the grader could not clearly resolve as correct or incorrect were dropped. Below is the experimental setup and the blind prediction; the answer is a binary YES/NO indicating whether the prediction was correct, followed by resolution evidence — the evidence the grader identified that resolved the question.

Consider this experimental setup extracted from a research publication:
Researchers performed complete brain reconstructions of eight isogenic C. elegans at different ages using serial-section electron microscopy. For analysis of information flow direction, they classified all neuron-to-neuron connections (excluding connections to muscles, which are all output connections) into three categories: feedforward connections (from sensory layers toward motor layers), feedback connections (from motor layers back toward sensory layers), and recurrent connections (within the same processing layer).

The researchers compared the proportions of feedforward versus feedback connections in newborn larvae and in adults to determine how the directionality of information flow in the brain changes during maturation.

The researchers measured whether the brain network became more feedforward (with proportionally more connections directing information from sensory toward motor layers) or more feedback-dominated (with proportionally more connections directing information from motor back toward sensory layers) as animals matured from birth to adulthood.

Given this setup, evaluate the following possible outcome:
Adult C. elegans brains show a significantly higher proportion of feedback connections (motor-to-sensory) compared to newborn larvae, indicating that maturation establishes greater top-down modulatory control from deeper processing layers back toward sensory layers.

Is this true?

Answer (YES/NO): NO